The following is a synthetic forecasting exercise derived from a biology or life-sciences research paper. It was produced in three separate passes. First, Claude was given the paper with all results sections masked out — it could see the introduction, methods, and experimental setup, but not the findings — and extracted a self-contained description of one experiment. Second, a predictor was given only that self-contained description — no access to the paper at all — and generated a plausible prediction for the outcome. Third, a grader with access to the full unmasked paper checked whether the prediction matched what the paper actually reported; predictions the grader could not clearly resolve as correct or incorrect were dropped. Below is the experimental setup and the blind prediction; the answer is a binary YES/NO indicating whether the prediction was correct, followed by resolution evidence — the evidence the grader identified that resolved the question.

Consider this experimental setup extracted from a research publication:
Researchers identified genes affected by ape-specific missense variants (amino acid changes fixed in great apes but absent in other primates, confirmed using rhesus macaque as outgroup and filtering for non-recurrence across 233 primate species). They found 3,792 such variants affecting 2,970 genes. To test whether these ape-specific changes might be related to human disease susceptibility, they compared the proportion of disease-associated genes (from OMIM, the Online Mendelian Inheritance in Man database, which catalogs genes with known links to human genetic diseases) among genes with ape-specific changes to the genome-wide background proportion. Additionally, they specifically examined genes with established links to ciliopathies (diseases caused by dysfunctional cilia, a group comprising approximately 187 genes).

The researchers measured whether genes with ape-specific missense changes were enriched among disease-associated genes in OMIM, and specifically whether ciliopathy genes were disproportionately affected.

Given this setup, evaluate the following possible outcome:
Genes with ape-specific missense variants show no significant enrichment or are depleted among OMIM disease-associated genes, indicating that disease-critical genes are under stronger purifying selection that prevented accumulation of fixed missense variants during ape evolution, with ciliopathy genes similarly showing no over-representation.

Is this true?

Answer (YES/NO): NO